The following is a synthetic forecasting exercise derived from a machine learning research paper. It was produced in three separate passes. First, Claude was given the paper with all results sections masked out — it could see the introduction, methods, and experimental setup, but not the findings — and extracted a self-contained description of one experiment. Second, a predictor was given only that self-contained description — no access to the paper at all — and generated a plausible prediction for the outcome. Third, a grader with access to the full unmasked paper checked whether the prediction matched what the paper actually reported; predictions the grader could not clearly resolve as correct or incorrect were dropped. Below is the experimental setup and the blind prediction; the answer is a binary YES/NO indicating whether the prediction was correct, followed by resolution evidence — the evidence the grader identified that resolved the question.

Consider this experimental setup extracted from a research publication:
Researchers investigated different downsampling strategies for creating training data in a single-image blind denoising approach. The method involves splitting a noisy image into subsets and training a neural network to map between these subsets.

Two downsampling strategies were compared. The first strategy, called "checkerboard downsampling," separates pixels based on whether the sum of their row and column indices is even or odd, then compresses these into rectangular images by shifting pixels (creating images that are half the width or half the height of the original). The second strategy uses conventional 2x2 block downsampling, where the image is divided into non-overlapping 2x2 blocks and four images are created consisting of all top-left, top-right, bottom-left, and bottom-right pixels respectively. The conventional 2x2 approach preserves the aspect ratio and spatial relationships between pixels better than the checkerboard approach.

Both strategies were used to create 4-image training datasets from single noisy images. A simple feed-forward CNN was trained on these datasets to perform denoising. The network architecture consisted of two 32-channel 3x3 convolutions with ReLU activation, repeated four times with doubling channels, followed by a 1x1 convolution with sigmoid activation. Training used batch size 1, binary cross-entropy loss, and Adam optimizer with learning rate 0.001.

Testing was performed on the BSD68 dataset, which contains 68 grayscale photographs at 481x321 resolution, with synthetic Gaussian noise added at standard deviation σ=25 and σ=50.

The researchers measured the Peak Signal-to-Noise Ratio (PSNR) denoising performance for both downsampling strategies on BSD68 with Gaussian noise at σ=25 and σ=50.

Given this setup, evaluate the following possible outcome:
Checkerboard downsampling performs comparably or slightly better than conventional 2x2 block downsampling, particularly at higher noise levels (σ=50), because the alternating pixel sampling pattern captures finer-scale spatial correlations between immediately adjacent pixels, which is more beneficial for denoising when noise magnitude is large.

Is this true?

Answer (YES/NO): NO